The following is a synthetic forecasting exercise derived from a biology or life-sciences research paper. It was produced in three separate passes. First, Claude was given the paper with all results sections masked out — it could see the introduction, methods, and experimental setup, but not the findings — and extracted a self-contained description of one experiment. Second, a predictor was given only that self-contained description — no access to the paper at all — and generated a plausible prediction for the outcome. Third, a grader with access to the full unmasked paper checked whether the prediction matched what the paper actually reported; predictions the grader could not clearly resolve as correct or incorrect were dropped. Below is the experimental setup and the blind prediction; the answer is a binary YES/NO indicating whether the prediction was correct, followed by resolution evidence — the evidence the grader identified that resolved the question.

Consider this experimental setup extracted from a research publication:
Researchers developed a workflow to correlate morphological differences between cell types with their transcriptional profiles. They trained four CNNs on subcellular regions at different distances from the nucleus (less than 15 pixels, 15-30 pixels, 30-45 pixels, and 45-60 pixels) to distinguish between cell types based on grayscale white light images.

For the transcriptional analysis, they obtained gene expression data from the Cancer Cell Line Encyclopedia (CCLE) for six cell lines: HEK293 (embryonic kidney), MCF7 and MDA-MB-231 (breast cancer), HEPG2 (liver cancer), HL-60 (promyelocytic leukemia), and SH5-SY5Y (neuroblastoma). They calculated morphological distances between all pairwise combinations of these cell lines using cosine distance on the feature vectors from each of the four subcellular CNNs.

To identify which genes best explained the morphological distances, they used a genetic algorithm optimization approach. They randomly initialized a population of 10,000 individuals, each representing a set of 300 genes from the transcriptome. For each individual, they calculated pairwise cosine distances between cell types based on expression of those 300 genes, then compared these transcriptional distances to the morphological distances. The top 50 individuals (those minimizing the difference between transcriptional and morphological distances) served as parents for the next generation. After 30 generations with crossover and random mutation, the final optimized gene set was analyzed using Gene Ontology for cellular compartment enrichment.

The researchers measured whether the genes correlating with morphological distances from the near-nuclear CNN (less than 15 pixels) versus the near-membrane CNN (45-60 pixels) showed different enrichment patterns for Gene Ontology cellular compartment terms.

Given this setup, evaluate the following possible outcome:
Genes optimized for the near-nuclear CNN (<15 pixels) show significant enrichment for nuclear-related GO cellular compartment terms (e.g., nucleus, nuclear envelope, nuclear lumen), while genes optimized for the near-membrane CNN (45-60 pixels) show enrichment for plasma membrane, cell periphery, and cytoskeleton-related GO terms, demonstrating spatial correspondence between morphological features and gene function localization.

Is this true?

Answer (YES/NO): NO